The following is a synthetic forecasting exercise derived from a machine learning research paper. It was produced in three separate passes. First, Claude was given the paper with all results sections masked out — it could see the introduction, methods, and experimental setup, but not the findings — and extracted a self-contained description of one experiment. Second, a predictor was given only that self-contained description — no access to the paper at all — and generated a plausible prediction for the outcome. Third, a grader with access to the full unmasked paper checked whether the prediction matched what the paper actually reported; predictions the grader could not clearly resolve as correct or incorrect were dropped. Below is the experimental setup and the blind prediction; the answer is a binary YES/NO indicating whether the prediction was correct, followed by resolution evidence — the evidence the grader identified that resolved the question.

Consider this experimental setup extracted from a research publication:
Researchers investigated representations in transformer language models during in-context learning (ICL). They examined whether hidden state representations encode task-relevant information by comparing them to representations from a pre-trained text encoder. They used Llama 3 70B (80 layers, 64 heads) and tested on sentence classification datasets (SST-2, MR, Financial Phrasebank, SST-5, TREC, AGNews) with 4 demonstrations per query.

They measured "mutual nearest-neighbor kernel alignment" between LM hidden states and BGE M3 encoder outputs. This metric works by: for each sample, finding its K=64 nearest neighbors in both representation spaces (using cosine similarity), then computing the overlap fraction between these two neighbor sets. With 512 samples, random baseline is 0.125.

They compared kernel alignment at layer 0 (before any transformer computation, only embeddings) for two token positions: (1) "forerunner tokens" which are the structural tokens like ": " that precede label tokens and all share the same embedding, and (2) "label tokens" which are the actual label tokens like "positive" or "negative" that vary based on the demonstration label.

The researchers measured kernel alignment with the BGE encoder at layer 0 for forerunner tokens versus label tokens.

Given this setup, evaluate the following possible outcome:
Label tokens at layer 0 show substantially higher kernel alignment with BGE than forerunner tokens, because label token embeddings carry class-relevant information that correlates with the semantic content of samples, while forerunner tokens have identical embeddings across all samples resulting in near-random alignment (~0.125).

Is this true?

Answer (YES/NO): YES